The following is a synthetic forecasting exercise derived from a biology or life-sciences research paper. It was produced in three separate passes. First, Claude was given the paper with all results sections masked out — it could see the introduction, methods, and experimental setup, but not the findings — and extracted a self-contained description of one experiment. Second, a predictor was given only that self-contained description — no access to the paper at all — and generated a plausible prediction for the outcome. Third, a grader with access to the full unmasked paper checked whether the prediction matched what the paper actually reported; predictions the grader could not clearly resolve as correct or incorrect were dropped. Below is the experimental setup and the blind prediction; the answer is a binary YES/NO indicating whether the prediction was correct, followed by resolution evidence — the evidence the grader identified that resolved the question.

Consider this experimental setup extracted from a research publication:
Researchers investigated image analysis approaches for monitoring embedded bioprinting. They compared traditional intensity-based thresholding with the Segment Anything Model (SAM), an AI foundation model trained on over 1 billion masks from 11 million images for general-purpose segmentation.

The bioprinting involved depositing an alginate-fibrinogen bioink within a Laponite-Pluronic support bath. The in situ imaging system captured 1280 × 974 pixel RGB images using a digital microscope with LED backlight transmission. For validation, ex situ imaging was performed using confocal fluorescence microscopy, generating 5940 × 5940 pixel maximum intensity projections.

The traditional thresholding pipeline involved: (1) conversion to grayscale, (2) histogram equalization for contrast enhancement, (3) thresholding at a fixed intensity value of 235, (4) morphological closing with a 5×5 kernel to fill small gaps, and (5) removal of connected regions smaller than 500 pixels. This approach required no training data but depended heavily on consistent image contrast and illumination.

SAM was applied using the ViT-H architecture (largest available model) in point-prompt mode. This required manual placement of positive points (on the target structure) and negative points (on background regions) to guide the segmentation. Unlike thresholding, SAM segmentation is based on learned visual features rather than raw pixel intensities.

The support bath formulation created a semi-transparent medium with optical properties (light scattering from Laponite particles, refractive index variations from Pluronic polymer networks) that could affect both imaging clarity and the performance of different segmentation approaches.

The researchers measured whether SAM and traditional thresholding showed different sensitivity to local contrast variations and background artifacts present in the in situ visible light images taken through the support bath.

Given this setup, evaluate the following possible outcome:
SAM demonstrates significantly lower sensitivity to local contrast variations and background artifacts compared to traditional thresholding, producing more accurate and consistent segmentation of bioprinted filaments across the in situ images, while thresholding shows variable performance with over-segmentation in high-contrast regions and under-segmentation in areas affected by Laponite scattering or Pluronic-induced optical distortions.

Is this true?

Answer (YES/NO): NO